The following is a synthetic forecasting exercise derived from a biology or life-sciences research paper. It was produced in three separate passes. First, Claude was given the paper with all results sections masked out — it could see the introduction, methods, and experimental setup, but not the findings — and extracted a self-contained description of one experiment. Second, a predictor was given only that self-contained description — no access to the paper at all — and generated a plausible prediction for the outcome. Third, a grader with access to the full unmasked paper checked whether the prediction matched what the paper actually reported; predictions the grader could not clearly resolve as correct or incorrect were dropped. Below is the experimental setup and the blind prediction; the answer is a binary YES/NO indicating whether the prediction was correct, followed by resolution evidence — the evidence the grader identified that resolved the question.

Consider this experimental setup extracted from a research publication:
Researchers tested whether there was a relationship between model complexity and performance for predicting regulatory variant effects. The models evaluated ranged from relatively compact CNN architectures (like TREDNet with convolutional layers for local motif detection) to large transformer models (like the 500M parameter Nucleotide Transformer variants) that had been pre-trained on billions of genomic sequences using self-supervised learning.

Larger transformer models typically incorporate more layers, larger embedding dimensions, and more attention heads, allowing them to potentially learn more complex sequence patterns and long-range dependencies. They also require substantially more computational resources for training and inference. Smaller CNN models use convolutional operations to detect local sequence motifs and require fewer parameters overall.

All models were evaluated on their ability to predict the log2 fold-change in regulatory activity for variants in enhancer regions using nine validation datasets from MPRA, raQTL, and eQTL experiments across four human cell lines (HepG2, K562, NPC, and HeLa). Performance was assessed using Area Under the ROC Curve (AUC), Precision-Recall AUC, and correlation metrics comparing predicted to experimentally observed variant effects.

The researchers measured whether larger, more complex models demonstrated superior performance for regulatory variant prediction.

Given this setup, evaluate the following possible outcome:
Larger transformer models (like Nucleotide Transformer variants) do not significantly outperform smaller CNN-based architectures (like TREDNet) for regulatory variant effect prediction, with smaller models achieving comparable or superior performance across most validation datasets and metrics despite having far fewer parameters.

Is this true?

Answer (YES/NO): YES